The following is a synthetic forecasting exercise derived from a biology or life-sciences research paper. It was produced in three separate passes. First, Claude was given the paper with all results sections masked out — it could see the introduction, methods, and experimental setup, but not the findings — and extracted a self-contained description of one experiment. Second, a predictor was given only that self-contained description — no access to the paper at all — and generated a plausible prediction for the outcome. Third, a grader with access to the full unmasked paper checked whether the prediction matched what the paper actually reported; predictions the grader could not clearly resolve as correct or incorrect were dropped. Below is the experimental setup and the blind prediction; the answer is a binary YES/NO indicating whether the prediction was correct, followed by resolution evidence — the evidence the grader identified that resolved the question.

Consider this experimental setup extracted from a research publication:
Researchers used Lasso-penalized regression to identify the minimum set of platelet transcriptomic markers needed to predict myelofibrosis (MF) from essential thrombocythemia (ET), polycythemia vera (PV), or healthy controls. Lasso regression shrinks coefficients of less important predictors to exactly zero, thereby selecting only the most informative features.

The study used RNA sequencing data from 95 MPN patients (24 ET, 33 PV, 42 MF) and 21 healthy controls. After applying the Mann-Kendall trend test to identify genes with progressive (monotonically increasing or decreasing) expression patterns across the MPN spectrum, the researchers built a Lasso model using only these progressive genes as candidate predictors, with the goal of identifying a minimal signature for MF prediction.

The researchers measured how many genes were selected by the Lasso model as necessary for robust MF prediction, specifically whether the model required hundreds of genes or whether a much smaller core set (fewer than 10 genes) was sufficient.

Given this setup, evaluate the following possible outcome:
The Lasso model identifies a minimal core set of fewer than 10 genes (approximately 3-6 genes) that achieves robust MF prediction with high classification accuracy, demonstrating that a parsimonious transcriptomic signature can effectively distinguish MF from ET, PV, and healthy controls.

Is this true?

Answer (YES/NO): YES